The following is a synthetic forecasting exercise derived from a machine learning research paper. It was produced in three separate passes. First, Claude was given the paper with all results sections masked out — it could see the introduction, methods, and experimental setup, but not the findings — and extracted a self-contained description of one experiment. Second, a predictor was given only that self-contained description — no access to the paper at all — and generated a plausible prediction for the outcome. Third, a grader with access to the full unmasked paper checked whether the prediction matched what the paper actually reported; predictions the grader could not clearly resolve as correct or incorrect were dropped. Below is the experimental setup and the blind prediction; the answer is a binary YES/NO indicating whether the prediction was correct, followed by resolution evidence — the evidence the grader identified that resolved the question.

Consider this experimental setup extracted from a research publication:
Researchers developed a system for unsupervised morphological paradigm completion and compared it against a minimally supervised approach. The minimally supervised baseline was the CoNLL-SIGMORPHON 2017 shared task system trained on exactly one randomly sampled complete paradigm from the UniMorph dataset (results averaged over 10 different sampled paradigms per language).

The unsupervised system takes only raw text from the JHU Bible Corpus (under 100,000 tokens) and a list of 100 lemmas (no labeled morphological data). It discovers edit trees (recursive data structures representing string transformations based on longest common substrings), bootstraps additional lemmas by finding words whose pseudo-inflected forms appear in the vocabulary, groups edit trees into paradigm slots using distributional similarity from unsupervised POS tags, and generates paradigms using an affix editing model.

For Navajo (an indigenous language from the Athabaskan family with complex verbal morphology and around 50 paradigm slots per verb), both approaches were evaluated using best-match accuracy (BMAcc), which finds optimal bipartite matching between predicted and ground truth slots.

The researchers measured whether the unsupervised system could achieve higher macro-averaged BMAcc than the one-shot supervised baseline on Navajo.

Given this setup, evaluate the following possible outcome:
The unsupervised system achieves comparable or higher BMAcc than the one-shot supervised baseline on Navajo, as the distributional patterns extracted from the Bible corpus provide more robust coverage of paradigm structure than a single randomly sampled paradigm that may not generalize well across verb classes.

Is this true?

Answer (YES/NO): YES